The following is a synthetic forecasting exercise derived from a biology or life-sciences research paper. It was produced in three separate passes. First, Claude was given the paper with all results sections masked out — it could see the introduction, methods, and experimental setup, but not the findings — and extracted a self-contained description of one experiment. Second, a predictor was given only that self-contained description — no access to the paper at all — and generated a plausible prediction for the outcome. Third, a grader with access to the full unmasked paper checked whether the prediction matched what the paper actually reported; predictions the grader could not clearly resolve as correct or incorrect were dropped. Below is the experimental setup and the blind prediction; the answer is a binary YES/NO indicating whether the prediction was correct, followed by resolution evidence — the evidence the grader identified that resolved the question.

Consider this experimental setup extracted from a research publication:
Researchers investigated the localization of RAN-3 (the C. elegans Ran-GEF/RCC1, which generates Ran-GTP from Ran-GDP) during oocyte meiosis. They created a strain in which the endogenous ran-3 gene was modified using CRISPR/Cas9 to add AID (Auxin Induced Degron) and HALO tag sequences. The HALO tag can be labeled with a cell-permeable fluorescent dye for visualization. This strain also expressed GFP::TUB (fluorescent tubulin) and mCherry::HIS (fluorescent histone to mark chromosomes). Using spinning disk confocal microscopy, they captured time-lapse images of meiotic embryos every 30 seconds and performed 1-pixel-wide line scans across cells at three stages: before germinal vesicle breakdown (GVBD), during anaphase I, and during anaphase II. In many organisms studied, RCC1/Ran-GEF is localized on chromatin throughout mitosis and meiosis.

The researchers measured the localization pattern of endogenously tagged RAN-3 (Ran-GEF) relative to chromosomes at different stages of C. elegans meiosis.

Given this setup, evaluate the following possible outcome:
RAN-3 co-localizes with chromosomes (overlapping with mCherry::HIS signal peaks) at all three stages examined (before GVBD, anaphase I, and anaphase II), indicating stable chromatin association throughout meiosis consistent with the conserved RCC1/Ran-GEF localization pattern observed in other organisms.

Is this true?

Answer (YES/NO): NO